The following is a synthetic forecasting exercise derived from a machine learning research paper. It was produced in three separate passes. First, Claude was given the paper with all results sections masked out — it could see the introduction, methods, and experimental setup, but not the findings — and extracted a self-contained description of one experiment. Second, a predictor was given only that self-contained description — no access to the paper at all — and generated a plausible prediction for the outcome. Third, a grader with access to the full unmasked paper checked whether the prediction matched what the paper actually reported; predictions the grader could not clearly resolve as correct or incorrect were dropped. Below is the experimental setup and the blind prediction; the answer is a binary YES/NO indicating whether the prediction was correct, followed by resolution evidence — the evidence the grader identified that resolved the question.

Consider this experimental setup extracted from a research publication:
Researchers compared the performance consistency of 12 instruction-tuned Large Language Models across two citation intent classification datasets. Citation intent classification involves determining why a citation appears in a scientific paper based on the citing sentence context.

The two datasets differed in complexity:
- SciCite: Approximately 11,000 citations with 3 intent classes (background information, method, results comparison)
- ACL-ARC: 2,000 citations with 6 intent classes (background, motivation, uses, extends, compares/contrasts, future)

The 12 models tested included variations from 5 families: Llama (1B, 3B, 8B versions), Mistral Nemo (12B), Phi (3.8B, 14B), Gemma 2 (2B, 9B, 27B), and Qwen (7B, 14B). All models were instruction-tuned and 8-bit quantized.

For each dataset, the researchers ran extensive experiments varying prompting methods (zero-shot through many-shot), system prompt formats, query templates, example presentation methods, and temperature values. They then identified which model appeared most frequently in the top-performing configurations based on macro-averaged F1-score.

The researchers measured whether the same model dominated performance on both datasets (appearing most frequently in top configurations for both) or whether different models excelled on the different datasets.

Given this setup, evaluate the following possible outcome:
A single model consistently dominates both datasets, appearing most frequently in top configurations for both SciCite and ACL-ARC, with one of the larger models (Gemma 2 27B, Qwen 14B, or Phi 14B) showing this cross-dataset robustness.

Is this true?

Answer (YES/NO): YES